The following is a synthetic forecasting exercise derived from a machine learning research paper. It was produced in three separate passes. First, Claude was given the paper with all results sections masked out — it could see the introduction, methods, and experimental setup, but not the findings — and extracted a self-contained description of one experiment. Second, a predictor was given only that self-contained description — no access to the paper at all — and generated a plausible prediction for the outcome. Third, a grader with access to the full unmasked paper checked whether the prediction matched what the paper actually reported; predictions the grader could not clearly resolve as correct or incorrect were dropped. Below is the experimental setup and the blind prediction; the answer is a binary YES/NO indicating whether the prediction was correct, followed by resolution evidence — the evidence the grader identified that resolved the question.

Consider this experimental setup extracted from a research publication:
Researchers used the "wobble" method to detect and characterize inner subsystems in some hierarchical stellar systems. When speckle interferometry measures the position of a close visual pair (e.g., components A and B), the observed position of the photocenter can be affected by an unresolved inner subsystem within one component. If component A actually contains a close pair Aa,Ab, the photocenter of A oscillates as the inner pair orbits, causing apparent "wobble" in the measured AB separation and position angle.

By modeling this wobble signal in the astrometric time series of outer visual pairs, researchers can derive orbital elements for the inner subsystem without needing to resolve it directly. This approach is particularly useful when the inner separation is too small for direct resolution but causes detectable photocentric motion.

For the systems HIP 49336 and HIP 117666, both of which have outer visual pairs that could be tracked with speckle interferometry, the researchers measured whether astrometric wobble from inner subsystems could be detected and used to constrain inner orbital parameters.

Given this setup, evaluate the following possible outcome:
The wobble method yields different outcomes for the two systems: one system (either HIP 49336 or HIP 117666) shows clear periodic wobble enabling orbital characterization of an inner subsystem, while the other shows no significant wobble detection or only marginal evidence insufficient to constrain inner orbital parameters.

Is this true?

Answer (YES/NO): NO